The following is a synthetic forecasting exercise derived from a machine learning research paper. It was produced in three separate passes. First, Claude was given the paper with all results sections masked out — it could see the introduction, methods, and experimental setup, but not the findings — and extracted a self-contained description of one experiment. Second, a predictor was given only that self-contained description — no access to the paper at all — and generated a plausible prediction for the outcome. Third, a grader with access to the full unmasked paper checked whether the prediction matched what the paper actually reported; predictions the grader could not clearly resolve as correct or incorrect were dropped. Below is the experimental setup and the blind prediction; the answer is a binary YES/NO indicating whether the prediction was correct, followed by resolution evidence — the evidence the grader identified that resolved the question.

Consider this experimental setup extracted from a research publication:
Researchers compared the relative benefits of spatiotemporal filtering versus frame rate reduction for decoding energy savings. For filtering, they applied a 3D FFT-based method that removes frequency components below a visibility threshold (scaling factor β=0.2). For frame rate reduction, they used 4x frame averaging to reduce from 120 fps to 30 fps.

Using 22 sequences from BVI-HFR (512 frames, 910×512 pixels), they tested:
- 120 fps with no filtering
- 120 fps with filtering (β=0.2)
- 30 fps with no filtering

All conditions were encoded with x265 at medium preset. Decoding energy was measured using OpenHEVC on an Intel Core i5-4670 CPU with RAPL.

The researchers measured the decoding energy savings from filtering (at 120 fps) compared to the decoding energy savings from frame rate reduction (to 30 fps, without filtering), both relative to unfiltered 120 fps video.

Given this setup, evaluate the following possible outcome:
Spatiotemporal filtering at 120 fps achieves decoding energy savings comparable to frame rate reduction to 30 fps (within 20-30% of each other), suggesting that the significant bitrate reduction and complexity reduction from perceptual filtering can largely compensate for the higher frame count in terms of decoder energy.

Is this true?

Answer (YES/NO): NO